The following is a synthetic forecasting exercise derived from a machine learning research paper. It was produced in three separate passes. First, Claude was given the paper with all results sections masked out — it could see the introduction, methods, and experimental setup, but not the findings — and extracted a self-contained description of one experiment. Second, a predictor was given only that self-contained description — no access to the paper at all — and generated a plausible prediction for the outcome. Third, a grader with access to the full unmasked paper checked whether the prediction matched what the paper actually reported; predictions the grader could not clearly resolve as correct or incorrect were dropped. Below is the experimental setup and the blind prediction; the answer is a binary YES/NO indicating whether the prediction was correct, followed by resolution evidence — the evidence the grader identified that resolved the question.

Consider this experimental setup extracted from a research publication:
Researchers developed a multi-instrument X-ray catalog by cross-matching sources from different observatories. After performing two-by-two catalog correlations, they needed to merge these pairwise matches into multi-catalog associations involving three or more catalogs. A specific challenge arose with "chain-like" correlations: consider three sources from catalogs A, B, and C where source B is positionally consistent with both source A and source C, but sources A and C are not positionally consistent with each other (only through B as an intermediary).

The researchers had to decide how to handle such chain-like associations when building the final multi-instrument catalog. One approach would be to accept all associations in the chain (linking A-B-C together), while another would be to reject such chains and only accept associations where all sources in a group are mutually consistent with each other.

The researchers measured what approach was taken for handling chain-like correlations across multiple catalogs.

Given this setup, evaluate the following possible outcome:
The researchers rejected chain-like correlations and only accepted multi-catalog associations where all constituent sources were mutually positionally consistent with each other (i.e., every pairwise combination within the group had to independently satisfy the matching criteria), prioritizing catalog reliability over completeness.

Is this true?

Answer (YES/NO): YES